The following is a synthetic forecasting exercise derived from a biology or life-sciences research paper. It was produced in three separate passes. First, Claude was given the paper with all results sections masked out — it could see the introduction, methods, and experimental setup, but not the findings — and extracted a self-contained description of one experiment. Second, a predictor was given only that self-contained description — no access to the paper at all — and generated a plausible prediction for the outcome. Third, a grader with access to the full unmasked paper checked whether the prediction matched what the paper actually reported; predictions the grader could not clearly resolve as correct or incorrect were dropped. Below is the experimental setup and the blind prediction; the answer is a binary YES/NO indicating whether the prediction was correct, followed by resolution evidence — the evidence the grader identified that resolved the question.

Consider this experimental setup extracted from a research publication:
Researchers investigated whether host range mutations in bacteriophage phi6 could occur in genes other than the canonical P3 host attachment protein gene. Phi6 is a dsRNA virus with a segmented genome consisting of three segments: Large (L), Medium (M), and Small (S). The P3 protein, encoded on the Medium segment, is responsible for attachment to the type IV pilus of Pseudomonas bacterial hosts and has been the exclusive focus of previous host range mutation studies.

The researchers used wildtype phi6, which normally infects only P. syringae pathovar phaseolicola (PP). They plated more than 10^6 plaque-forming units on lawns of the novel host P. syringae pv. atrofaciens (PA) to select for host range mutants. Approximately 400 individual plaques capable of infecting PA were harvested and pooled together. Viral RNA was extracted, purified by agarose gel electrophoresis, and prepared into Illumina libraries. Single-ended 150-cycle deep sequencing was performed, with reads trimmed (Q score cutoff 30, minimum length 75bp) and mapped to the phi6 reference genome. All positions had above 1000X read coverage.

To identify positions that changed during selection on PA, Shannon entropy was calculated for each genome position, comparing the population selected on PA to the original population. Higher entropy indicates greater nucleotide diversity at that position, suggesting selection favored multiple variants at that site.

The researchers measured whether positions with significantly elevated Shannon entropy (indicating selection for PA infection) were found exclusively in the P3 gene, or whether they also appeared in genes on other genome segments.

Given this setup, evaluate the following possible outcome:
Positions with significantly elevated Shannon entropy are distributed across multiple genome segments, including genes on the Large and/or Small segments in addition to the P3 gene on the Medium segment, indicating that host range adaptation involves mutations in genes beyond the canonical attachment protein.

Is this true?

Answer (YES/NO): YES